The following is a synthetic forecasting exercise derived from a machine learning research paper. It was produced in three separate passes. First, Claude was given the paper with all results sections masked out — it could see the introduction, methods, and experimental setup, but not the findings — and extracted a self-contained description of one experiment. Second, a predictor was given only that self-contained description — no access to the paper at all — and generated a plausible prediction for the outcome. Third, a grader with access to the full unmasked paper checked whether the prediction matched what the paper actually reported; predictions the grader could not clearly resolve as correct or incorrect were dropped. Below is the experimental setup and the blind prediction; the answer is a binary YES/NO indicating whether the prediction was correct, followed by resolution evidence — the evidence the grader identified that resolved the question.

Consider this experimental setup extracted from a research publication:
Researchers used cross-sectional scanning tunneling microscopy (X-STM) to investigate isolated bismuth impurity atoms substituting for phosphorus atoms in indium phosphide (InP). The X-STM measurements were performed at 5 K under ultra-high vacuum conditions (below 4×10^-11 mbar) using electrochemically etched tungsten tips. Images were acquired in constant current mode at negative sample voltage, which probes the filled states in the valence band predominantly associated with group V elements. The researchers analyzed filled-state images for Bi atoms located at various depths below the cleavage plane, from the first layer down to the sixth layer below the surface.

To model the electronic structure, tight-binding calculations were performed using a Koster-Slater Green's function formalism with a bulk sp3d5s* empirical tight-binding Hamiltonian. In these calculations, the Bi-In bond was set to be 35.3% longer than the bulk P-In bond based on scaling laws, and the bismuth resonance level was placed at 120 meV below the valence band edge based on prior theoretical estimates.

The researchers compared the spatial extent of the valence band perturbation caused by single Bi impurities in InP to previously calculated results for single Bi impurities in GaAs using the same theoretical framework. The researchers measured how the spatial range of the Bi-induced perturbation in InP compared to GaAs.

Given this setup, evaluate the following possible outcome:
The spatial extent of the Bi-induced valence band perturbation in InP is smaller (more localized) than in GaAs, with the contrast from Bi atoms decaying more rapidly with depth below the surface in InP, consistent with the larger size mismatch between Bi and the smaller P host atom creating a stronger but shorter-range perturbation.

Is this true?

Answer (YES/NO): YES